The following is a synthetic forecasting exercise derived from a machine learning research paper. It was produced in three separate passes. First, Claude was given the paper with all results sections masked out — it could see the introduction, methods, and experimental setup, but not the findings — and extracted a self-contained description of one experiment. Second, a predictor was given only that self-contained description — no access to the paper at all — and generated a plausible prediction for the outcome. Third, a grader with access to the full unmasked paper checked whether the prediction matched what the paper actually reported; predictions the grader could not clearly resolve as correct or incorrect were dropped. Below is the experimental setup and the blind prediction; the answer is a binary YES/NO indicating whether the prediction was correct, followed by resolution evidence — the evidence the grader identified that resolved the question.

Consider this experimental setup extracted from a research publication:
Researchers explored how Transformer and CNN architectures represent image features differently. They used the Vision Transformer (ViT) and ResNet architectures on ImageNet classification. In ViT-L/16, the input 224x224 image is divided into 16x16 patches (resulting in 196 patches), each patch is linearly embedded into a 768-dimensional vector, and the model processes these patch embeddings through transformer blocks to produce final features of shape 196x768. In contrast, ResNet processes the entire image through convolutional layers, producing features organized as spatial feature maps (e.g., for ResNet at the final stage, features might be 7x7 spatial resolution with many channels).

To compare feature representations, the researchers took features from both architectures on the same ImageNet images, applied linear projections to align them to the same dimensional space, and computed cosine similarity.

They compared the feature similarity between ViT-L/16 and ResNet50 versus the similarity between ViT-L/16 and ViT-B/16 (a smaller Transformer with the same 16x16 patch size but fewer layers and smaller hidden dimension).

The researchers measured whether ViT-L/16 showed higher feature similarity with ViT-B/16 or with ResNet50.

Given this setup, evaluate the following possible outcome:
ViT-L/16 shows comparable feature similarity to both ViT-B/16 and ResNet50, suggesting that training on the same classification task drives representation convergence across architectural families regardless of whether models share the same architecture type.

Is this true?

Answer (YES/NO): NO